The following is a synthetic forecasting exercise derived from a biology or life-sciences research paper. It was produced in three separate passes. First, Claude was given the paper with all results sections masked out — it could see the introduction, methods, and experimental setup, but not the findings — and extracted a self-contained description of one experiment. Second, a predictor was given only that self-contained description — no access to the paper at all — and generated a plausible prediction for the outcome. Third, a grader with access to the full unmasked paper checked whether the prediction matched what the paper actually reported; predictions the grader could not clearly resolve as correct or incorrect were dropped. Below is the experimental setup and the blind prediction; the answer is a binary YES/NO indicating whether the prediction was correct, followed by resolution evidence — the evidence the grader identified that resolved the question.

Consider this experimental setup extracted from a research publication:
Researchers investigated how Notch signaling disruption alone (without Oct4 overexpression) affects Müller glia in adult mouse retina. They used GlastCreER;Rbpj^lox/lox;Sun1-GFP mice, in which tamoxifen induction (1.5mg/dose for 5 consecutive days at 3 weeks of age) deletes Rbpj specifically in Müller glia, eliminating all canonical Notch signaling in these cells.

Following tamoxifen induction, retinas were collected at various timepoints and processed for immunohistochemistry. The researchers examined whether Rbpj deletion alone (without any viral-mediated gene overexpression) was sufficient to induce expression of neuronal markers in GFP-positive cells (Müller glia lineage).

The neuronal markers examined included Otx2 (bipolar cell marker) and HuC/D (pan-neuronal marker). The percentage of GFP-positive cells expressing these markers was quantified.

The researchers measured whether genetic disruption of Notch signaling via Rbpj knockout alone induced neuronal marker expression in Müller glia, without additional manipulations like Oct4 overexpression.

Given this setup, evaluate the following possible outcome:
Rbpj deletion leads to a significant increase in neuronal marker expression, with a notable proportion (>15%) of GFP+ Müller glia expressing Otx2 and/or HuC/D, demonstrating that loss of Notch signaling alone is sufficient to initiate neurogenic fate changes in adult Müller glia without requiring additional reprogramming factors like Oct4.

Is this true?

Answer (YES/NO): NO